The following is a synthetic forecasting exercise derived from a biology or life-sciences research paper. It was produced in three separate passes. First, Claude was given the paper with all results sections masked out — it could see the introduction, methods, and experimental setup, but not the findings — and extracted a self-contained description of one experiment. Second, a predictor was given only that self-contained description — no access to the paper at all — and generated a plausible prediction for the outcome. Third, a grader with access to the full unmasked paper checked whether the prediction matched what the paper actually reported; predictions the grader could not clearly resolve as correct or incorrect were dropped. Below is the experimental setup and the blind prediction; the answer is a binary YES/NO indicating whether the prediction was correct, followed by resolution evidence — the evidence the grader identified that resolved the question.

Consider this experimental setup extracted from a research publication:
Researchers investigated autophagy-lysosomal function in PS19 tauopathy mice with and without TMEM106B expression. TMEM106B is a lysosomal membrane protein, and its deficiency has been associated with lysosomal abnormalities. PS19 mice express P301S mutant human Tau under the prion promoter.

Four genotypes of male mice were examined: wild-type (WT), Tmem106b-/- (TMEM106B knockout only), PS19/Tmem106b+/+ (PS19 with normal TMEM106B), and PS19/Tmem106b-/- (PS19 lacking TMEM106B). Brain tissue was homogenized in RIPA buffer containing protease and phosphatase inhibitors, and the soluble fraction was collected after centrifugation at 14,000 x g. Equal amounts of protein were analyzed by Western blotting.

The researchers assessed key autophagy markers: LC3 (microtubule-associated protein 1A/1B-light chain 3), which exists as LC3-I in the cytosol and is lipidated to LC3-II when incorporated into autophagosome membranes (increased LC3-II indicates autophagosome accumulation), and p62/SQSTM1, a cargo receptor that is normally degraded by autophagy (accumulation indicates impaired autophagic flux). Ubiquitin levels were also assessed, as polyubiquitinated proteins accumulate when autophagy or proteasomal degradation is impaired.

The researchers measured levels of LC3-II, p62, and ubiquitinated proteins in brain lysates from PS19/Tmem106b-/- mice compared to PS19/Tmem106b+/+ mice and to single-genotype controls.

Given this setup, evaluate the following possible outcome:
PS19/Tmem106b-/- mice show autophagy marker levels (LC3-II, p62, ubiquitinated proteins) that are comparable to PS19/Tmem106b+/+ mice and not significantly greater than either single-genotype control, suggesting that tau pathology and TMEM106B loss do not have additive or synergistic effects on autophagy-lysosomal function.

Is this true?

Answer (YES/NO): NO